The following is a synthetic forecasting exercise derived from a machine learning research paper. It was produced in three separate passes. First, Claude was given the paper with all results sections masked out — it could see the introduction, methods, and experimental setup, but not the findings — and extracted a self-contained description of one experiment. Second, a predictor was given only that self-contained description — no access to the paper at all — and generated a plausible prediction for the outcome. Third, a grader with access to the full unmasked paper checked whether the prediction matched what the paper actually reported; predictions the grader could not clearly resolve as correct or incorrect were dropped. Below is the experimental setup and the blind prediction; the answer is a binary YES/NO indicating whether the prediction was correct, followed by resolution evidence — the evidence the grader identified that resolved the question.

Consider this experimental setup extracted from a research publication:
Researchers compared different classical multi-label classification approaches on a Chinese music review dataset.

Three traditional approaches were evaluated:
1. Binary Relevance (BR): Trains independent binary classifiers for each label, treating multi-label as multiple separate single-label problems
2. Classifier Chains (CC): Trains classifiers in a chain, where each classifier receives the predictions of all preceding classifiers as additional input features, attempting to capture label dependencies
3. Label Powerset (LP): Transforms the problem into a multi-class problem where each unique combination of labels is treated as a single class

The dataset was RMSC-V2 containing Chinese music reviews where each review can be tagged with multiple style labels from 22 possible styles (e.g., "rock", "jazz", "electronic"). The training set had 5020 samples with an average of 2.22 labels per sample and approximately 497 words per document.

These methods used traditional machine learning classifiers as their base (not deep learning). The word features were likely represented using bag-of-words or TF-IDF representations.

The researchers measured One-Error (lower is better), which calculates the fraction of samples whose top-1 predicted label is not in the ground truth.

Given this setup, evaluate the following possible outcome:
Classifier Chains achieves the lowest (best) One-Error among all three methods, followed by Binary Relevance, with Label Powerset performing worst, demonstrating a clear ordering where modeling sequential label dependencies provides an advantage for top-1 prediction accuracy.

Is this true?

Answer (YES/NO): NO